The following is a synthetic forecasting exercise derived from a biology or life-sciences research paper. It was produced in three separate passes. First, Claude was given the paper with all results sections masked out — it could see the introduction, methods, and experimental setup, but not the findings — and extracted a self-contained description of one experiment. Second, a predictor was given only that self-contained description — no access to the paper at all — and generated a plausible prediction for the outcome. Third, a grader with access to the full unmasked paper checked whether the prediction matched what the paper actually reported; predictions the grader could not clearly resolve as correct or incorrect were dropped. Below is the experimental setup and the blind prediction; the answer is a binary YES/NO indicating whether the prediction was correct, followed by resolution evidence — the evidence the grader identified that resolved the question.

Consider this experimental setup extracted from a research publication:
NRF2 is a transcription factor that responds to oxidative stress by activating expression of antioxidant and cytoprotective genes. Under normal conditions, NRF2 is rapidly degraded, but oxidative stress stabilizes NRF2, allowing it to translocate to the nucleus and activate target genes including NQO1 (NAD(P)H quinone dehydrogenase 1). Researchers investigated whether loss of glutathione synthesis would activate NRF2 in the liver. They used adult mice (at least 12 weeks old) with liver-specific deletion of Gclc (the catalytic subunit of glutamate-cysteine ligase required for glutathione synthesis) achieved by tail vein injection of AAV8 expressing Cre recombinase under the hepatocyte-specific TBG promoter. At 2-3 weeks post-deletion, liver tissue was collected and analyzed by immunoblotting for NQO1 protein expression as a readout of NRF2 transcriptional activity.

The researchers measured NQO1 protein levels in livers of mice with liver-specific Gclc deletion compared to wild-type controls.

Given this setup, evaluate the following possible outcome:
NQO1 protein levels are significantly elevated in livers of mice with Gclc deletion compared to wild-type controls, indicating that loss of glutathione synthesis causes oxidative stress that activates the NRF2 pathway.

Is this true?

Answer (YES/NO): YES